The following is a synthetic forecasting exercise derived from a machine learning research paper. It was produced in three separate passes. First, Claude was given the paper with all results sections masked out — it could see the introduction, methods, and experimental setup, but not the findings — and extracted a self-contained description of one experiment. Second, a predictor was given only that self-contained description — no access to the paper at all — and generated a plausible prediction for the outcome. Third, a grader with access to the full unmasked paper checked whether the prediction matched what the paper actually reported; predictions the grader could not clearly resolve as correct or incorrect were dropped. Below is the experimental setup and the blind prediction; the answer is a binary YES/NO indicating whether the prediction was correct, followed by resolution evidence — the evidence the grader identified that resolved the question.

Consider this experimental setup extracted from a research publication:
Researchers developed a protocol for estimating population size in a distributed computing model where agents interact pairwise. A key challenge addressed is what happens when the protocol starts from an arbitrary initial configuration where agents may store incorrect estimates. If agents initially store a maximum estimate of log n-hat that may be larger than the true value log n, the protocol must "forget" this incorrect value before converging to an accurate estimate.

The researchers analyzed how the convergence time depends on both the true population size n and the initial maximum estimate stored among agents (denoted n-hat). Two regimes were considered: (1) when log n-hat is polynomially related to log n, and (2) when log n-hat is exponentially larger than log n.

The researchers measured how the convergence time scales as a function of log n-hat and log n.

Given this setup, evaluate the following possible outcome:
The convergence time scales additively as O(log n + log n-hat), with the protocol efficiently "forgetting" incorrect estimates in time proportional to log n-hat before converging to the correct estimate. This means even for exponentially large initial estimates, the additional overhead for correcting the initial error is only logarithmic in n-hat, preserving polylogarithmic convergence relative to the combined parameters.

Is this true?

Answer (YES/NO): YES